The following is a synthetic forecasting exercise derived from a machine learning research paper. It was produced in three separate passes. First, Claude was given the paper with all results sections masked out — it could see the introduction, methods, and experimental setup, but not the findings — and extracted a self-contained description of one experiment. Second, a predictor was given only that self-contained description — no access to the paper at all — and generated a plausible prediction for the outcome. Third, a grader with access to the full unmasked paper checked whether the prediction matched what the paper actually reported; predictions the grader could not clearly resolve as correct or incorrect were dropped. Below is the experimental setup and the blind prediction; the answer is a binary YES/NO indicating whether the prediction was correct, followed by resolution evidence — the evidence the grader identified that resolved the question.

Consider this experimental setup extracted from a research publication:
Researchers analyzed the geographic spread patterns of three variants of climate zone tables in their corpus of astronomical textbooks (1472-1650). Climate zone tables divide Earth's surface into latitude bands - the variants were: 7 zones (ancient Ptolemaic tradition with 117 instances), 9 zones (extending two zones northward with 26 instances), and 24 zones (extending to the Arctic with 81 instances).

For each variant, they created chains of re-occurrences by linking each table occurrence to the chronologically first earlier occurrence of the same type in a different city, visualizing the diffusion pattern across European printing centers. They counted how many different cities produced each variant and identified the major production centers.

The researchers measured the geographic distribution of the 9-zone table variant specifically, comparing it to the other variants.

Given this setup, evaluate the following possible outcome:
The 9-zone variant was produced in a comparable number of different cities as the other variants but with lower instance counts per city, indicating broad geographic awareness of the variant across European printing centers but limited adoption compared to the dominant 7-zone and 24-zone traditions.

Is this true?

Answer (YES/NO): NO